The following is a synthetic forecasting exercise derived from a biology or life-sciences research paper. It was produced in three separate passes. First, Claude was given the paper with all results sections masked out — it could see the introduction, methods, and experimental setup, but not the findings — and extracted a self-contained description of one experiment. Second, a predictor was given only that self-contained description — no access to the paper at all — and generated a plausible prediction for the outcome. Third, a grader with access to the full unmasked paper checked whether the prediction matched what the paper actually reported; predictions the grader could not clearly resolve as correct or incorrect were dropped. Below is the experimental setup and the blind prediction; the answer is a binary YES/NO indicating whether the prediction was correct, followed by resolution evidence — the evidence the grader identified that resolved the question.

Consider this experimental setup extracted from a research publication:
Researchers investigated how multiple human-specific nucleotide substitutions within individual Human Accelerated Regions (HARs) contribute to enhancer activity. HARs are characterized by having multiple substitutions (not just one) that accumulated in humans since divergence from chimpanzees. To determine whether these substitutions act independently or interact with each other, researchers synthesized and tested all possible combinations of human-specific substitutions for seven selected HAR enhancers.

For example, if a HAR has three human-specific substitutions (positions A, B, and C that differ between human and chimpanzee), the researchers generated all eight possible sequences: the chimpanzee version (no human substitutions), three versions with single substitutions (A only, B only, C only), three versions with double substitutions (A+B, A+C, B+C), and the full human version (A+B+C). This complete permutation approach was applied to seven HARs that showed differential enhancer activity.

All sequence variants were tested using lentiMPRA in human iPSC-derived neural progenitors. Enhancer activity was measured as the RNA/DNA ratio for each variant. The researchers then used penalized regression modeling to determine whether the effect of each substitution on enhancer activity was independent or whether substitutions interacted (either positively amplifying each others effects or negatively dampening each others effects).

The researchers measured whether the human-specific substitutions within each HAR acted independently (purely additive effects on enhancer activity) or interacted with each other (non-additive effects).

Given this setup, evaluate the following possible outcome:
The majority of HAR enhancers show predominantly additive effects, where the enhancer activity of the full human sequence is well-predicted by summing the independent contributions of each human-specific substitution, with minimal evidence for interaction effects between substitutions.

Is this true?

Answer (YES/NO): NO